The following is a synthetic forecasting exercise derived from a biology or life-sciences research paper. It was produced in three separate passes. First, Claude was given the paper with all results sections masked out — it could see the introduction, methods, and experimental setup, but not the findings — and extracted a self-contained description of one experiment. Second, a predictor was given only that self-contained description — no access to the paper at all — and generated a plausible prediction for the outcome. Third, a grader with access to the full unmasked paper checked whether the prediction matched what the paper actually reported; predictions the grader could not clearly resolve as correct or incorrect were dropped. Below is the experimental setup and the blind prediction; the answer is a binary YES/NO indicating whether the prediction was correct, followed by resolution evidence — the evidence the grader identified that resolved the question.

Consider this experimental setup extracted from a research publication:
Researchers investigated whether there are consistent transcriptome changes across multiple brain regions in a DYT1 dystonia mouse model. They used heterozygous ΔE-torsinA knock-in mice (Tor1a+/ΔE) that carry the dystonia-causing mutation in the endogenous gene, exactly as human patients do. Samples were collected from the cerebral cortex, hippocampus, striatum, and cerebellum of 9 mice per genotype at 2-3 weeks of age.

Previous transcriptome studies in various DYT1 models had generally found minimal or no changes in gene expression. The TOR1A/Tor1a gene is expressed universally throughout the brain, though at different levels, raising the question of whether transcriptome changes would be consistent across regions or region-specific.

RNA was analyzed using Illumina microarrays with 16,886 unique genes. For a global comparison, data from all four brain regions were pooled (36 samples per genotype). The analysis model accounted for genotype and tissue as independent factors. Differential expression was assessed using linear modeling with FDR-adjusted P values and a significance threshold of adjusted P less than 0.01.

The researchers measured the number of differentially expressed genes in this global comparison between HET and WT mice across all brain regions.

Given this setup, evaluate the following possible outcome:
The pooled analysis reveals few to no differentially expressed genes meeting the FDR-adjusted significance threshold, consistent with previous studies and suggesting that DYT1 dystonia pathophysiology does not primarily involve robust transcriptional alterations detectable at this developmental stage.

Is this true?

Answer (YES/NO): NO